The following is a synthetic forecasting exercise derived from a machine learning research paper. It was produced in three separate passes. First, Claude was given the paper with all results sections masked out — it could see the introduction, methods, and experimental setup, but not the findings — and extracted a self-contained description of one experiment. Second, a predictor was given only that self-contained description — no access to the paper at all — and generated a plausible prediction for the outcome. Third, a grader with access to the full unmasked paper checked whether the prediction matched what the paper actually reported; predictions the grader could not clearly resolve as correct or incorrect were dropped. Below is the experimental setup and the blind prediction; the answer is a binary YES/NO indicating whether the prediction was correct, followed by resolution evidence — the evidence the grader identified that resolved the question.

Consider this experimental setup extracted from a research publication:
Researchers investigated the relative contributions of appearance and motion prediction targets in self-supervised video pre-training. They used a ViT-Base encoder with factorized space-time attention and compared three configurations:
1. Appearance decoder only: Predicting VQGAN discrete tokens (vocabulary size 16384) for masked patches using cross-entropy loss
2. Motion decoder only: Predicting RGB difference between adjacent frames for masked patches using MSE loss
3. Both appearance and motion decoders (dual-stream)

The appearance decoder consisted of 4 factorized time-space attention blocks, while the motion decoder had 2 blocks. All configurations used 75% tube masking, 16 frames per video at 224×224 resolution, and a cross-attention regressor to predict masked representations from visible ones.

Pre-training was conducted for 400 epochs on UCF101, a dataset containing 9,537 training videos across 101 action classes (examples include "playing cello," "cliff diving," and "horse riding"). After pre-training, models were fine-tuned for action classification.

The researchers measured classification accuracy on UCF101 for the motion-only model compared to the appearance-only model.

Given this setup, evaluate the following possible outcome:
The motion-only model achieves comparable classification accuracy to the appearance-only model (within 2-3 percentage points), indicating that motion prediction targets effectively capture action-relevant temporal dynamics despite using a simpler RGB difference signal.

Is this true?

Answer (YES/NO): NO